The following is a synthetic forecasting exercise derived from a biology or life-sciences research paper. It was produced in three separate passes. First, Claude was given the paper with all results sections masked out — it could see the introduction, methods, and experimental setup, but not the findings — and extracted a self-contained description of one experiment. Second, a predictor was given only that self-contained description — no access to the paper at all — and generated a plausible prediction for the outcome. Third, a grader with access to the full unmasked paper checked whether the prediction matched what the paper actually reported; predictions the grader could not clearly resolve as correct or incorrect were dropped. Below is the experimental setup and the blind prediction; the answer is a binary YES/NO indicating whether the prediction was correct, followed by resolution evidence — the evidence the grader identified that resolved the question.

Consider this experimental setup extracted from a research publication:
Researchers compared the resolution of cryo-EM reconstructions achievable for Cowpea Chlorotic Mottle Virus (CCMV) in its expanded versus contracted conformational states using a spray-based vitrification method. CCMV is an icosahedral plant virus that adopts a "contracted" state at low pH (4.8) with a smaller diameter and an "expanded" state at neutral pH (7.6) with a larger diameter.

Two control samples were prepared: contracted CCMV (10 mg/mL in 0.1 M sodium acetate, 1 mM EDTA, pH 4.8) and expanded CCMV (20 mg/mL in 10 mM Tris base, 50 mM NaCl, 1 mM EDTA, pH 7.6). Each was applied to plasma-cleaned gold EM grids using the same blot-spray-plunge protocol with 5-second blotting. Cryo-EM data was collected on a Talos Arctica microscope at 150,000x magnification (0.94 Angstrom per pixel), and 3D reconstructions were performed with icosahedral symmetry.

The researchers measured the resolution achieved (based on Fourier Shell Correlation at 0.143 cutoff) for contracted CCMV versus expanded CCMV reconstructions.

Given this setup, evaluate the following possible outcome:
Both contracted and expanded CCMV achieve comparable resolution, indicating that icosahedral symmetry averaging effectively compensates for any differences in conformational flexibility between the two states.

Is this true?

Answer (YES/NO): NO